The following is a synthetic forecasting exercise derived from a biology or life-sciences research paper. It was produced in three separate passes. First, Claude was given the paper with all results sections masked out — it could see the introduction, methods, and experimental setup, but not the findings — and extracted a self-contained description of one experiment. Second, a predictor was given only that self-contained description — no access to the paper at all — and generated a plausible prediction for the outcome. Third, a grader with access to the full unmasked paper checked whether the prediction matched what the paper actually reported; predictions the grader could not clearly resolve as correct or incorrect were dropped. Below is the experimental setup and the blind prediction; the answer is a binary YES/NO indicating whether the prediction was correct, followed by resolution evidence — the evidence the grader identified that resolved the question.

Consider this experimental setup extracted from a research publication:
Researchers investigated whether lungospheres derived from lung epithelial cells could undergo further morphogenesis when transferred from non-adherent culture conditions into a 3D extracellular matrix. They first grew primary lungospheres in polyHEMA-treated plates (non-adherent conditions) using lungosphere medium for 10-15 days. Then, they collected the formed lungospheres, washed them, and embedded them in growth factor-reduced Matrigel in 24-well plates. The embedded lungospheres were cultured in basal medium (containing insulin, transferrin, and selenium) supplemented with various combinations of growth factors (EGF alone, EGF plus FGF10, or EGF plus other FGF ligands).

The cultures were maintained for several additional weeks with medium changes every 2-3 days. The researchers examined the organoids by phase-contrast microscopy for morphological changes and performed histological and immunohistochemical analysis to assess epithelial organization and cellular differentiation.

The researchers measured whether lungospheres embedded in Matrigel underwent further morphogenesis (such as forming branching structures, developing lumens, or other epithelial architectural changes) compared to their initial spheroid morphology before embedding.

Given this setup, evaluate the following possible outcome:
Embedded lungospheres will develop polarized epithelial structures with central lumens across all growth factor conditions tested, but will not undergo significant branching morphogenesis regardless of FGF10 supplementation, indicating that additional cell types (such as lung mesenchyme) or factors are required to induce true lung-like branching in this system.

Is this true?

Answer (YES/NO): NO